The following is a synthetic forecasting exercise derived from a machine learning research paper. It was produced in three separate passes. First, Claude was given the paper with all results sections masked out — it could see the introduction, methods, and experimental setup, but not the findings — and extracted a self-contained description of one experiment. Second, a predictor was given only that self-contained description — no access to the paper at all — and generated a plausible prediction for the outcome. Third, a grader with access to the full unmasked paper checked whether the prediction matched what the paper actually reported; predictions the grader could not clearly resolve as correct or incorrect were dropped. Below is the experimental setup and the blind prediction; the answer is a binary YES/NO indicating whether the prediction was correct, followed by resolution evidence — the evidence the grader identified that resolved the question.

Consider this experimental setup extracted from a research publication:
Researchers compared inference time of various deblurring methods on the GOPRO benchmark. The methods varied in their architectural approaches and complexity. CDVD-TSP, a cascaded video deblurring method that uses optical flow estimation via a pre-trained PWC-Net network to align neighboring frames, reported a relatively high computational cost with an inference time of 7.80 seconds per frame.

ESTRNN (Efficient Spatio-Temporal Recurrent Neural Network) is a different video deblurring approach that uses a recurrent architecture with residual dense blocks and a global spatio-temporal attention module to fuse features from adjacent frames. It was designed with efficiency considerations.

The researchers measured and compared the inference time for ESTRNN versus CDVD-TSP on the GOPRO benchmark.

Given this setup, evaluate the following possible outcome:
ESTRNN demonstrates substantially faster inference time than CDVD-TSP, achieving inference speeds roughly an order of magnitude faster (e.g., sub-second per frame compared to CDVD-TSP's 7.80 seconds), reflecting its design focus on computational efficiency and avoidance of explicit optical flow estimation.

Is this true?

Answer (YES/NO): YES